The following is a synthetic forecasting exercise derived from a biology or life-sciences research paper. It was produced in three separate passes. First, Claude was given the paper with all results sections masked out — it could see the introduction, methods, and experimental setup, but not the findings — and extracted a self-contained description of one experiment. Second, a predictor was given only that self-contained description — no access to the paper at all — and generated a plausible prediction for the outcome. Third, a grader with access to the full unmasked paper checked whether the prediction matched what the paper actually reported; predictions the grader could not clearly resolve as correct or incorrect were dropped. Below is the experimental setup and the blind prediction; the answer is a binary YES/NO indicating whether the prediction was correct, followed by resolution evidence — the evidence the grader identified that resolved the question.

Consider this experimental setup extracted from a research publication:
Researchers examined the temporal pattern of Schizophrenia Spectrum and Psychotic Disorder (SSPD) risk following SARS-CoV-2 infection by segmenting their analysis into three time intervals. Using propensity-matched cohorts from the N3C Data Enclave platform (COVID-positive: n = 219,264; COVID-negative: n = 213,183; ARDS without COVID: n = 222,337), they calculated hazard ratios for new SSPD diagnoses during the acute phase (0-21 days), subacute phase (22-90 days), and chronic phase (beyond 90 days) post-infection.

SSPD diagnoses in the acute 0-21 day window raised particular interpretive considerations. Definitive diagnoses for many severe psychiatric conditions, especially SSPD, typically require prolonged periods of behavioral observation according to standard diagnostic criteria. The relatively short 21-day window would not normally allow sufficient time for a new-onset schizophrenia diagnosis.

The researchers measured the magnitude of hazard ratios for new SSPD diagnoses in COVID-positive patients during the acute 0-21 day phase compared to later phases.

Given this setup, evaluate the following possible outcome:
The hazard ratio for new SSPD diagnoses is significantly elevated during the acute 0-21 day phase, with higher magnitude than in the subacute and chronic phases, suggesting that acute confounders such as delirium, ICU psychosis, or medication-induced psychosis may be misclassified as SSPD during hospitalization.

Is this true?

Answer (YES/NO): YES